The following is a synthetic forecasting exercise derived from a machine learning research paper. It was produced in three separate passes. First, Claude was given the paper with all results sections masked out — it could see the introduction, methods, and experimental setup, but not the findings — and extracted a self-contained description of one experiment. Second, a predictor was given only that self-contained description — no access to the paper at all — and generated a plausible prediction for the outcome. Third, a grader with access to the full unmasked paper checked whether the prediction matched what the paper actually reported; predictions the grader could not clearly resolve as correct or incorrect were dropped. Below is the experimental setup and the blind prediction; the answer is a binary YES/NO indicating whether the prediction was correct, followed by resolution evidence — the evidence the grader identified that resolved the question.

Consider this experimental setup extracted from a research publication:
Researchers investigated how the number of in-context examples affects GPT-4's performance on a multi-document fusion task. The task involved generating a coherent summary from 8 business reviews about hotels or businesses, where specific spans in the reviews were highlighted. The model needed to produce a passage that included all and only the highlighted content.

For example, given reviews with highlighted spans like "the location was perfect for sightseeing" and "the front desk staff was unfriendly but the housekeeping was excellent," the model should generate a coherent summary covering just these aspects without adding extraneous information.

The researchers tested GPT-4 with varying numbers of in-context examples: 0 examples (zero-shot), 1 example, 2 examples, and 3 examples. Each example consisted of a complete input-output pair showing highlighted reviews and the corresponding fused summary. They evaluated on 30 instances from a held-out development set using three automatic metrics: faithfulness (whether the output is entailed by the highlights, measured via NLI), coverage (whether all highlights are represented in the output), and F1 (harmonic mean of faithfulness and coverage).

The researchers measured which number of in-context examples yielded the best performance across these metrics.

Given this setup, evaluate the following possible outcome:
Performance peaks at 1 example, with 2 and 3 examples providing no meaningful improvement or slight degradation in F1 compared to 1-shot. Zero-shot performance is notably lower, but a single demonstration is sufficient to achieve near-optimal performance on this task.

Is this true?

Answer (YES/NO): YES